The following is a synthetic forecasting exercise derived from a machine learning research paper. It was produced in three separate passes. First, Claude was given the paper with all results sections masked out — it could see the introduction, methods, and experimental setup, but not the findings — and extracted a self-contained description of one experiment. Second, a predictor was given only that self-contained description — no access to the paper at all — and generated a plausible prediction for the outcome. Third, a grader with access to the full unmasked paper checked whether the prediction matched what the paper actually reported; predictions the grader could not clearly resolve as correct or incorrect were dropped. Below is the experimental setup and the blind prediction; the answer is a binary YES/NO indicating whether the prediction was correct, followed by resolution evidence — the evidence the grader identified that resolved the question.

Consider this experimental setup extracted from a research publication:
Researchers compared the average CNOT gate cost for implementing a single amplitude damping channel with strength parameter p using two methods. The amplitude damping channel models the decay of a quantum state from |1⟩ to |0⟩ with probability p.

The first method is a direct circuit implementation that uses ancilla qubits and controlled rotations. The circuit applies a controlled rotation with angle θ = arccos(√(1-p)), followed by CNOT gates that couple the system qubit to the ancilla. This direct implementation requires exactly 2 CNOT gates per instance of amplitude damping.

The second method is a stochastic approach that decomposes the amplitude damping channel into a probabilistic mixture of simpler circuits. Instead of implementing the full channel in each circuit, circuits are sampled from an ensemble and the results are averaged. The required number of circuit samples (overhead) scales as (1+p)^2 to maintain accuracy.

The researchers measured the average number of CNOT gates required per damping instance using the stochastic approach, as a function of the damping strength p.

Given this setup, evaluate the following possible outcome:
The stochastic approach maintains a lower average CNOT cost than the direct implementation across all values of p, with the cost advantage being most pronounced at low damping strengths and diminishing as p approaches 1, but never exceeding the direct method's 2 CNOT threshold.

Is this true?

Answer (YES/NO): YES